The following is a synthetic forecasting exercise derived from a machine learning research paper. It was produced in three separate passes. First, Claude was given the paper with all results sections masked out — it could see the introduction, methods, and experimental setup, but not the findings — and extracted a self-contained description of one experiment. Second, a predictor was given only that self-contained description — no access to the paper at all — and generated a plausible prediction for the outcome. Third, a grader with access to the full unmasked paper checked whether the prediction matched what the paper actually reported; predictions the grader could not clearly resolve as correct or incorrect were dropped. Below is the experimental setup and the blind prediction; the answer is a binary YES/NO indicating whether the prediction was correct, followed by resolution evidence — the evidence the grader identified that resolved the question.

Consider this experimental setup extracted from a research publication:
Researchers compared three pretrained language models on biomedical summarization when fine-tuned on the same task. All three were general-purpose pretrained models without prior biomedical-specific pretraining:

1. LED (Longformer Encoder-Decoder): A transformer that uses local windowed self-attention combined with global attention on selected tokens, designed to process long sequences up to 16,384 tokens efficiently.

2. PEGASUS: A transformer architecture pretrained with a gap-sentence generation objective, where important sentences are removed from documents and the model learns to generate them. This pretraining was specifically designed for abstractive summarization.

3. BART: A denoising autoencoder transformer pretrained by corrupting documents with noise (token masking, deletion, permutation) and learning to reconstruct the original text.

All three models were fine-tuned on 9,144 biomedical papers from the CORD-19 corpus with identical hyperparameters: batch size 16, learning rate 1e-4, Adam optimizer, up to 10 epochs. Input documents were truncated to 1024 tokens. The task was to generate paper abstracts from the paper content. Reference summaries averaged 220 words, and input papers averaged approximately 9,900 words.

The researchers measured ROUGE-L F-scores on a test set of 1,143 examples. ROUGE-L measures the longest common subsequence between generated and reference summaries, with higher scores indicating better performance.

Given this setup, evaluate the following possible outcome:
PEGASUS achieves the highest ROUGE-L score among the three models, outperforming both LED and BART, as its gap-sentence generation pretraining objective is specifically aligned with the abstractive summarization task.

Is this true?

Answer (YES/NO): NO